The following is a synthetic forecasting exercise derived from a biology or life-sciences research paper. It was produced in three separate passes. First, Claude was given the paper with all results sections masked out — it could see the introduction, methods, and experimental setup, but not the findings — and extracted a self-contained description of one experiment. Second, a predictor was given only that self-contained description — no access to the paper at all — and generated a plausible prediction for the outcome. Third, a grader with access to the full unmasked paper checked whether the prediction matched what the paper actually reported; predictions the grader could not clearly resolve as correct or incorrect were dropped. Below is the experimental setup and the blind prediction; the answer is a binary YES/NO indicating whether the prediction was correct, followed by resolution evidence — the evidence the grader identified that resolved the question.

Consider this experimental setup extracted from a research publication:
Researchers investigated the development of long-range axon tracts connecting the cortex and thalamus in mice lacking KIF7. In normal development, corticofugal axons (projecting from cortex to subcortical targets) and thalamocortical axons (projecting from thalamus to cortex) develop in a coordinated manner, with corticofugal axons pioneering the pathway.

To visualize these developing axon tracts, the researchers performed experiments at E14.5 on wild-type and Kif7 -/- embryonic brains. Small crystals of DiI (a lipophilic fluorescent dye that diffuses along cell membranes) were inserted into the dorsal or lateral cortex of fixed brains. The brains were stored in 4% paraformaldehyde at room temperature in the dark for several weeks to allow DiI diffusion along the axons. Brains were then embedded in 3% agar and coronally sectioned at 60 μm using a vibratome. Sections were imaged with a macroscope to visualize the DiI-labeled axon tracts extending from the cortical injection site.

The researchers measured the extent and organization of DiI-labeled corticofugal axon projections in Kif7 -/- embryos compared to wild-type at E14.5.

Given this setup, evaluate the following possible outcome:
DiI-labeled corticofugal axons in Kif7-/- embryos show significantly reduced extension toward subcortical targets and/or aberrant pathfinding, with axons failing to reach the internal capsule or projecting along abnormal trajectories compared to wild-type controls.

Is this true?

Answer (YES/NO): YES